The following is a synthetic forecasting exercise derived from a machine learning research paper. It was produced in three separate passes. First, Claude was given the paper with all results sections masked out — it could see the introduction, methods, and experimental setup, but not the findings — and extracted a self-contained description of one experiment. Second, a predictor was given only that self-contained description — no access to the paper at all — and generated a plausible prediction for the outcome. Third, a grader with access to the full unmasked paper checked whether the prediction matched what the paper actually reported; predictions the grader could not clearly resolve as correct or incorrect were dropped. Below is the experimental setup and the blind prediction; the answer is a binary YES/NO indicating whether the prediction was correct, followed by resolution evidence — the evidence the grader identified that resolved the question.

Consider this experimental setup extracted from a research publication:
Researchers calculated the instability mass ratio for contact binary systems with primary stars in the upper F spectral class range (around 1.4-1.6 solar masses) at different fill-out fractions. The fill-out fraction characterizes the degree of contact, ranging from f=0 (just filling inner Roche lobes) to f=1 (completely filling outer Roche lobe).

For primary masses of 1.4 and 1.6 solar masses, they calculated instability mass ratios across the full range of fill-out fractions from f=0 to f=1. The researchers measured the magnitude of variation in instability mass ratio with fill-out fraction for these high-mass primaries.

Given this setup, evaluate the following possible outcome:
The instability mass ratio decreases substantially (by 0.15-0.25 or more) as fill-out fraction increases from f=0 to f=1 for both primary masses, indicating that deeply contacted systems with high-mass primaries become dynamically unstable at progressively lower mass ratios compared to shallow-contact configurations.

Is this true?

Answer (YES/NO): NO